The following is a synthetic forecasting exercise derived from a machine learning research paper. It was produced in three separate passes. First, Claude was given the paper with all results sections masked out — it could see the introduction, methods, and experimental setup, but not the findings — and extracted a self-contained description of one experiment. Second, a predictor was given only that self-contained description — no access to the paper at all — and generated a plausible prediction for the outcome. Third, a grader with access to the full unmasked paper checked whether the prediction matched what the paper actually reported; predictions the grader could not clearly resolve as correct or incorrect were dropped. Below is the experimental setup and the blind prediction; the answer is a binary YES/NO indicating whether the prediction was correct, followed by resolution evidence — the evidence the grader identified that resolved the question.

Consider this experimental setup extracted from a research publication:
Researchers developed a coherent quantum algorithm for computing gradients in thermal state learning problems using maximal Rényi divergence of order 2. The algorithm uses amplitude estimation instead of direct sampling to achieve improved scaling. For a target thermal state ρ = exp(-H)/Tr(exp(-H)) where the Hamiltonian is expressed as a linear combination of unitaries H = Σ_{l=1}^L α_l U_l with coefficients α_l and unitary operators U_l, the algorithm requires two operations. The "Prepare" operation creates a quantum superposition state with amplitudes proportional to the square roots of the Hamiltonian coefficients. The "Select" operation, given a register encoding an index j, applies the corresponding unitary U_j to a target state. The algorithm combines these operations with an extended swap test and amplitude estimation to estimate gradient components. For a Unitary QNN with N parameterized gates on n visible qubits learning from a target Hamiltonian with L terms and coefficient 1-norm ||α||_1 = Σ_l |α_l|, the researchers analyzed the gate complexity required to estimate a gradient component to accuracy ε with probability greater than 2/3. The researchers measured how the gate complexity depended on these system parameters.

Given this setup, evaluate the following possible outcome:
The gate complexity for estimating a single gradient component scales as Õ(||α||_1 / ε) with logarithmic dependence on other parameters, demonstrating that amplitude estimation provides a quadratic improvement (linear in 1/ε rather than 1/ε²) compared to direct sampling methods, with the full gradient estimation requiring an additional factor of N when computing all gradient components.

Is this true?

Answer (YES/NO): NO